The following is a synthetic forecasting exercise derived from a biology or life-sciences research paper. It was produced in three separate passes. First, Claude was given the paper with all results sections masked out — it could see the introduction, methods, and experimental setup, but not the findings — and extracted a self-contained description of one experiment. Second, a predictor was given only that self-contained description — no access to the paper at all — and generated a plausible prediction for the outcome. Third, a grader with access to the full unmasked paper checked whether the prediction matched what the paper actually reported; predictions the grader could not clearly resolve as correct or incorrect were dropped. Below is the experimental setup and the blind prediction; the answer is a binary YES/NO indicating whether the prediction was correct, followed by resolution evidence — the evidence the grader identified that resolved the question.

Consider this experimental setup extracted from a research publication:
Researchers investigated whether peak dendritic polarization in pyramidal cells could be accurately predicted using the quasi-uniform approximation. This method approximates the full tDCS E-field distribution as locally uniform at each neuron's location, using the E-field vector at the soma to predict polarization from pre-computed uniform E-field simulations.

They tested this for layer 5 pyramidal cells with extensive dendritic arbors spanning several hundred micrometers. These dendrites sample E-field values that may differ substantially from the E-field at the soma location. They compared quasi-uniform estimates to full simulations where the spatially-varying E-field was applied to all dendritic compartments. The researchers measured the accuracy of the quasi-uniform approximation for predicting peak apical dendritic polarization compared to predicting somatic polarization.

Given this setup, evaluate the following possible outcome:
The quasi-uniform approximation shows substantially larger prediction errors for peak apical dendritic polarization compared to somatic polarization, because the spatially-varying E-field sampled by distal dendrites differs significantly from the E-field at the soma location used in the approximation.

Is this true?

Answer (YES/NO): NO